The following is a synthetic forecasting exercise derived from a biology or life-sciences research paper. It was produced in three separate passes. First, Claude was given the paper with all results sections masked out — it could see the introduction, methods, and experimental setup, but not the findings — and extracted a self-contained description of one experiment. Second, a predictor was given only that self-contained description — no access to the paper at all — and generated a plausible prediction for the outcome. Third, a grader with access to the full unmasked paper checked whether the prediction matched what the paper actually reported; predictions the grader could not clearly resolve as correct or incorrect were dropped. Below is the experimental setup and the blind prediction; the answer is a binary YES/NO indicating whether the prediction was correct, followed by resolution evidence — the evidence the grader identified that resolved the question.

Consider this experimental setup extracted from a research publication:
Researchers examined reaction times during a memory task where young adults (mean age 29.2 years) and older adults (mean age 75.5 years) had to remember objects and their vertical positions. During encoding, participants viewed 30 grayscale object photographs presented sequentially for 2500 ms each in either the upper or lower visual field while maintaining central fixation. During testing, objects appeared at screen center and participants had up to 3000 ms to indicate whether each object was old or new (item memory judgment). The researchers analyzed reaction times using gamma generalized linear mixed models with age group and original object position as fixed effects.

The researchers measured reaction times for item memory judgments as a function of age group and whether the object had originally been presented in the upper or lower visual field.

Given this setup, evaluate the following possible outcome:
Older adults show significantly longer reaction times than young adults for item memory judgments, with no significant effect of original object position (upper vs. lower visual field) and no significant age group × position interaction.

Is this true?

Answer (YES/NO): NO